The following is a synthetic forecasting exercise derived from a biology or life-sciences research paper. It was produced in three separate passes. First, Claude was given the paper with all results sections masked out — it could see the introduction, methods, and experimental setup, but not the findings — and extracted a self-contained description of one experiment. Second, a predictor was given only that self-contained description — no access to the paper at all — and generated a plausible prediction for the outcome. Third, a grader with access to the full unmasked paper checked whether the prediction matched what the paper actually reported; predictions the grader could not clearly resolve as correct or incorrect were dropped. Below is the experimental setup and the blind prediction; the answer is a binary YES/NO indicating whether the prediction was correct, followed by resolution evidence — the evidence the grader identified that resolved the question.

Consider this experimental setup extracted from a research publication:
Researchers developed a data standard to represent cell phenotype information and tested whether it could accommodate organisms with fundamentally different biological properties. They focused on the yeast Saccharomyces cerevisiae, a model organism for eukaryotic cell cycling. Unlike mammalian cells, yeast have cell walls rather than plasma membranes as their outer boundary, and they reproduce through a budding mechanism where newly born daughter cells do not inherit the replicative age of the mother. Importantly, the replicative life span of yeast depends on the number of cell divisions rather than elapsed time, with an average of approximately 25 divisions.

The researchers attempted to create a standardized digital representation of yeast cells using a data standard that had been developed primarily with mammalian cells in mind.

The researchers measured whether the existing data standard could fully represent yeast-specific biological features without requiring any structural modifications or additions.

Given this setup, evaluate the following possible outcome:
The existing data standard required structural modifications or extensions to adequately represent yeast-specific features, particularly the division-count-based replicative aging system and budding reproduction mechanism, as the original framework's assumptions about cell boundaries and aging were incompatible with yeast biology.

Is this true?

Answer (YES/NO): YES